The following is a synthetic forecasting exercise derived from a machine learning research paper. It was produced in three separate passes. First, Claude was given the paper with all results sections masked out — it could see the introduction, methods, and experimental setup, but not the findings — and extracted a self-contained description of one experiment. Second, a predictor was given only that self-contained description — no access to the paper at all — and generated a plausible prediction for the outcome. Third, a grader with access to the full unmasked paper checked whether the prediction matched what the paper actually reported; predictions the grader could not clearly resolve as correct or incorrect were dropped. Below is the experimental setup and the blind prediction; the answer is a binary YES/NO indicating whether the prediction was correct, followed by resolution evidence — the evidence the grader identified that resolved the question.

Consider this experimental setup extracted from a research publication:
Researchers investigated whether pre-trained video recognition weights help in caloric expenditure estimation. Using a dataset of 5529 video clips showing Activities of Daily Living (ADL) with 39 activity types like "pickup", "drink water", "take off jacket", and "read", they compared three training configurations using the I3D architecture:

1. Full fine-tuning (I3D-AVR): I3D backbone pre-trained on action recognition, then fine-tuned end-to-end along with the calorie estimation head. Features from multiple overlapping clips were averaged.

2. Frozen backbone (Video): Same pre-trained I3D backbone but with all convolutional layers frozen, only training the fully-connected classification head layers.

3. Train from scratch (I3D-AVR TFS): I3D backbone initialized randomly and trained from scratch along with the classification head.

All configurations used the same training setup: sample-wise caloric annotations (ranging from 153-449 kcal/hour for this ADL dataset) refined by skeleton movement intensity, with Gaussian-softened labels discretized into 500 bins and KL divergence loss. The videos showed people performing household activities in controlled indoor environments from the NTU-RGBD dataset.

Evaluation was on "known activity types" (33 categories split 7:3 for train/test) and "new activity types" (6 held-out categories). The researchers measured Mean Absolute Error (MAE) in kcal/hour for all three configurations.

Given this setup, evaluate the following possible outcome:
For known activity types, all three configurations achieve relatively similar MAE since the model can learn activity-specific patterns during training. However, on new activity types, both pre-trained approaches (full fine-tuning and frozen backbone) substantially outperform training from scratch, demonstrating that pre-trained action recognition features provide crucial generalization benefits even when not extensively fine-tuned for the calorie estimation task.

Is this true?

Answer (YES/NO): NO